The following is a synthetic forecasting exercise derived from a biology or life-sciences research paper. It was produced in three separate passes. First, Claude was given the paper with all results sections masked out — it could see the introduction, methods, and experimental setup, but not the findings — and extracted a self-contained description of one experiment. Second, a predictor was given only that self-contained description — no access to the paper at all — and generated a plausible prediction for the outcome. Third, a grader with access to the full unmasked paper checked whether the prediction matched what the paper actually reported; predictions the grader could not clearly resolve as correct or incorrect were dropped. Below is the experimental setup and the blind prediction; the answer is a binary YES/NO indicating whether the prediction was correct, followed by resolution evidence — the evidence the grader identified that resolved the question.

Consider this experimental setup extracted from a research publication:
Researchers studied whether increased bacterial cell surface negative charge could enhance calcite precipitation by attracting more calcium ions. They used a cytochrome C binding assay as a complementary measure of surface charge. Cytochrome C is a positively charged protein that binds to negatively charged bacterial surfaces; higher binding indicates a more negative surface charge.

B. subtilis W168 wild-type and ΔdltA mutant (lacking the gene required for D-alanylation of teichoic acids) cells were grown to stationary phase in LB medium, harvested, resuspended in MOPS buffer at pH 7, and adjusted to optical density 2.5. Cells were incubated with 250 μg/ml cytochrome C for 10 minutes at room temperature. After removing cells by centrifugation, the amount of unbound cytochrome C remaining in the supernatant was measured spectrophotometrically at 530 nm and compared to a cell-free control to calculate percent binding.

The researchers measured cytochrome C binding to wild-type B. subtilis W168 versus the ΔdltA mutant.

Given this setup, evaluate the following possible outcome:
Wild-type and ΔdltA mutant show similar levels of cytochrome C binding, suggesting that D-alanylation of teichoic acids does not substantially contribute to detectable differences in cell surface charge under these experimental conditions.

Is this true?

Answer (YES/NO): YES